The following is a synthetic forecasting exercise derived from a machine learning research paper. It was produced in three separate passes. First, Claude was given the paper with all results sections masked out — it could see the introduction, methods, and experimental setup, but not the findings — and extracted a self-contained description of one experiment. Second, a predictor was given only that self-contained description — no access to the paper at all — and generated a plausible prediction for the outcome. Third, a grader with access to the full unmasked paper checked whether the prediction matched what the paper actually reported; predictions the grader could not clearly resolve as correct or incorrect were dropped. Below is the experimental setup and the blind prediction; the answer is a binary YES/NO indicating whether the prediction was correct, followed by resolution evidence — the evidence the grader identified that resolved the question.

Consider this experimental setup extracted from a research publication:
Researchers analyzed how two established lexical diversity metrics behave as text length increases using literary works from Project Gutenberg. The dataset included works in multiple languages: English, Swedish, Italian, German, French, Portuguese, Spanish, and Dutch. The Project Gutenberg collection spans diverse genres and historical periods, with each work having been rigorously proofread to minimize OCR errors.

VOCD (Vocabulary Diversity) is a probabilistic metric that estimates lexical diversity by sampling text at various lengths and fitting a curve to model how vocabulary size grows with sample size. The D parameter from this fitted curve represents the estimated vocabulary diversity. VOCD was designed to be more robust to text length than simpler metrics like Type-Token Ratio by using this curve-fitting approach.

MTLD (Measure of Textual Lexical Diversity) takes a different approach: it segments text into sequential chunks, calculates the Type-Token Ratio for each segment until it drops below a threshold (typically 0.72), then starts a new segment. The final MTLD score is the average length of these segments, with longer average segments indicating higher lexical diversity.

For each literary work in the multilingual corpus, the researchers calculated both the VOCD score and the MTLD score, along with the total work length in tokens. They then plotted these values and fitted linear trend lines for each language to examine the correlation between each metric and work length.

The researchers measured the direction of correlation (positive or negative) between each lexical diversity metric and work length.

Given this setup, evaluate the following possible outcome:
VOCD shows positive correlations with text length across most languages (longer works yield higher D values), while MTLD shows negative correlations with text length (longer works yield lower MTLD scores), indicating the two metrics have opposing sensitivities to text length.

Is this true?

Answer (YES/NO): NO